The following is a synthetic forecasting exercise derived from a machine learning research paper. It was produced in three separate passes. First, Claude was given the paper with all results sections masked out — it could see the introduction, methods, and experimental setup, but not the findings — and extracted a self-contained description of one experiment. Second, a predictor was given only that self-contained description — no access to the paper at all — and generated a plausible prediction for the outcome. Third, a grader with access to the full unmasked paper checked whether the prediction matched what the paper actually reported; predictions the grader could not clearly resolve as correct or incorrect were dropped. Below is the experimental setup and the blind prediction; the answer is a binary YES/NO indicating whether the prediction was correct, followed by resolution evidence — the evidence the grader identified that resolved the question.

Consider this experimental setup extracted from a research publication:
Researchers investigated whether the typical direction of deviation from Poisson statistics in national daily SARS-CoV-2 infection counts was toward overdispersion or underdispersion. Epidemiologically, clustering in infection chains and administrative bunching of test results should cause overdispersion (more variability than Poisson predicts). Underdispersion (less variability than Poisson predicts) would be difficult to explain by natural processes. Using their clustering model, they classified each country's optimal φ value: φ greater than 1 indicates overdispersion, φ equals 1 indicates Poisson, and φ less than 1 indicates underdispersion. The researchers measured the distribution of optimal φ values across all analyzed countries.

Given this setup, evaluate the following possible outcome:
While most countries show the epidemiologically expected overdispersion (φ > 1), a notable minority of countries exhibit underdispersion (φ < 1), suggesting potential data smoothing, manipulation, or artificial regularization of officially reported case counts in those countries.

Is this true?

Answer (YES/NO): YES